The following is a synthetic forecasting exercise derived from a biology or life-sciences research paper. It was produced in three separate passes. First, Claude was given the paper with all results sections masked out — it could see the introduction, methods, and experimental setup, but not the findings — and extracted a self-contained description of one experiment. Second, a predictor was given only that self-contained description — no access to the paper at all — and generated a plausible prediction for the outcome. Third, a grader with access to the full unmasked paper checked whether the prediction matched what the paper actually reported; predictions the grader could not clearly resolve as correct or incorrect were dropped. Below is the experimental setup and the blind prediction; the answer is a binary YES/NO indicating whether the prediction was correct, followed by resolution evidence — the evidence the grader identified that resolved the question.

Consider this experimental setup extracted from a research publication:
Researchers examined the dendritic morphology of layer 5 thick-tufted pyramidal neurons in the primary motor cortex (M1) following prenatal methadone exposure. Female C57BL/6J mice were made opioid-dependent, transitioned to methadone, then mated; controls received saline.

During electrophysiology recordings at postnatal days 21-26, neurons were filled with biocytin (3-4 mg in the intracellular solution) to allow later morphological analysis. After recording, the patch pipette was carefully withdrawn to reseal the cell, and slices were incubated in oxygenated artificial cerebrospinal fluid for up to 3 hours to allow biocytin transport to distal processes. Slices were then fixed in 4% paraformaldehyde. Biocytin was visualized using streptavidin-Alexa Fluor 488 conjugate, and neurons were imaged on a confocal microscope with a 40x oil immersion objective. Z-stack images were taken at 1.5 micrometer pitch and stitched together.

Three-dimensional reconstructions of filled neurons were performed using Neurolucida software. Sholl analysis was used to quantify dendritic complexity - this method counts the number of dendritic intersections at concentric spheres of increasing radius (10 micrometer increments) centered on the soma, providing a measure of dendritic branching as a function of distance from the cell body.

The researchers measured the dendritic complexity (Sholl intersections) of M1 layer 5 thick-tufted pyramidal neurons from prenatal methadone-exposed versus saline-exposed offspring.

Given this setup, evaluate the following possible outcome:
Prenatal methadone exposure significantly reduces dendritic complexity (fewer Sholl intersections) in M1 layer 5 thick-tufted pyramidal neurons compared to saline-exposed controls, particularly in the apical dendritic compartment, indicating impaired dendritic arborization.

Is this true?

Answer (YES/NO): NO